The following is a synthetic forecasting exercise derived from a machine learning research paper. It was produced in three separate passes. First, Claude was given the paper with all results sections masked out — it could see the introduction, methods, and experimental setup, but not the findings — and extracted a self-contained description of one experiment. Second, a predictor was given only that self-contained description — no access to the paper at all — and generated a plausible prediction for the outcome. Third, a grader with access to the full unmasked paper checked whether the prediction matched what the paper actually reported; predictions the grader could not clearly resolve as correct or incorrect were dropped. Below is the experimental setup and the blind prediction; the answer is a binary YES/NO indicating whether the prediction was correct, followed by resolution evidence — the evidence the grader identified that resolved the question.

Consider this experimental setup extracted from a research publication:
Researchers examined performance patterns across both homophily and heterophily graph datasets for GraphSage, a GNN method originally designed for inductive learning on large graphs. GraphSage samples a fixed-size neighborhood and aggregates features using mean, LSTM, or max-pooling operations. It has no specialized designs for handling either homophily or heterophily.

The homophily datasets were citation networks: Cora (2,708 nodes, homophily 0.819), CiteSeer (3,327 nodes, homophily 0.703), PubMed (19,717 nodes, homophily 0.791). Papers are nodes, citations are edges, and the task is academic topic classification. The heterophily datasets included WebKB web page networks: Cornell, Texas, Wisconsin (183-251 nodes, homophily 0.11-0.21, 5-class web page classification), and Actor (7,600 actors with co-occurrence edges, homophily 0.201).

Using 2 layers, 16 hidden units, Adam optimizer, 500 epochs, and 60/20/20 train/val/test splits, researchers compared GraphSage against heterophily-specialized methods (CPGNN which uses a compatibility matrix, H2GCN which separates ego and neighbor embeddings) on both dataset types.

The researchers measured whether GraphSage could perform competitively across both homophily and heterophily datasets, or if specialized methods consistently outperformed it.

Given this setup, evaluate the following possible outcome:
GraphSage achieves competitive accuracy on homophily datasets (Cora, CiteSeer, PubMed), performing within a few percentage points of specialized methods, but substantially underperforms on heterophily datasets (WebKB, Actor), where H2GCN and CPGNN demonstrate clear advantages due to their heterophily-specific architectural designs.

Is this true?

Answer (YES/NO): NO